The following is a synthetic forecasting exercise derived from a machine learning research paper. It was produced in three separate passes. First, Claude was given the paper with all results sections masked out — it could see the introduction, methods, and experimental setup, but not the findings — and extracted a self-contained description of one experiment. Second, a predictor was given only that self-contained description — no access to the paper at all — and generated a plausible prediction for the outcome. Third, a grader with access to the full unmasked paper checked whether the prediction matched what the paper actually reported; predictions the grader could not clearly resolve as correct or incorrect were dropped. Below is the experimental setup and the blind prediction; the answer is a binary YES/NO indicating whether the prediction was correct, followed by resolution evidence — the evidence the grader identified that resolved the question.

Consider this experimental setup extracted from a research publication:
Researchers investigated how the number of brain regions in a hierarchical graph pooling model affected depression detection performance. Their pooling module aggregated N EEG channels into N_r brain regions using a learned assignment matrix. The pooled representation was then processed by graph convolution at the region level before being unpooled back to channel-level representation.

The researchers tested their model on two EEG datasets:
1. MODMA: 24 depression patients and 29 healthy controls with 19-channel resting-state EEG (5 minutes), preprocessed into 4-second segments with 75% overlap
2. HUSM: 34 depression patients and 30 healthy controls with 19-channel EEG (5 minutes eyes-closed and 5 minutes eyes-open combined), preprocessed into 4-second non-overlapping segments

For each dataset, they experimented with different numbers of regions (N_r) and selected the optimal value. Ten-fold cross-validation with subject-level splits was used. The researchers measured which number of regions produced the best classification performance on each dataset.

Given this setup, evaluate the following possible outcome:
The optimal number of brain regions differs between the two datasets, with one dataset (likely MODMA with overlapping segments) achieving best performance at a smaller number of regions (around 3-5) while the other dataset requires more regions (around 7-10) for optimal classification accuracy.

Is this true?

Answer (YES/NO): NO